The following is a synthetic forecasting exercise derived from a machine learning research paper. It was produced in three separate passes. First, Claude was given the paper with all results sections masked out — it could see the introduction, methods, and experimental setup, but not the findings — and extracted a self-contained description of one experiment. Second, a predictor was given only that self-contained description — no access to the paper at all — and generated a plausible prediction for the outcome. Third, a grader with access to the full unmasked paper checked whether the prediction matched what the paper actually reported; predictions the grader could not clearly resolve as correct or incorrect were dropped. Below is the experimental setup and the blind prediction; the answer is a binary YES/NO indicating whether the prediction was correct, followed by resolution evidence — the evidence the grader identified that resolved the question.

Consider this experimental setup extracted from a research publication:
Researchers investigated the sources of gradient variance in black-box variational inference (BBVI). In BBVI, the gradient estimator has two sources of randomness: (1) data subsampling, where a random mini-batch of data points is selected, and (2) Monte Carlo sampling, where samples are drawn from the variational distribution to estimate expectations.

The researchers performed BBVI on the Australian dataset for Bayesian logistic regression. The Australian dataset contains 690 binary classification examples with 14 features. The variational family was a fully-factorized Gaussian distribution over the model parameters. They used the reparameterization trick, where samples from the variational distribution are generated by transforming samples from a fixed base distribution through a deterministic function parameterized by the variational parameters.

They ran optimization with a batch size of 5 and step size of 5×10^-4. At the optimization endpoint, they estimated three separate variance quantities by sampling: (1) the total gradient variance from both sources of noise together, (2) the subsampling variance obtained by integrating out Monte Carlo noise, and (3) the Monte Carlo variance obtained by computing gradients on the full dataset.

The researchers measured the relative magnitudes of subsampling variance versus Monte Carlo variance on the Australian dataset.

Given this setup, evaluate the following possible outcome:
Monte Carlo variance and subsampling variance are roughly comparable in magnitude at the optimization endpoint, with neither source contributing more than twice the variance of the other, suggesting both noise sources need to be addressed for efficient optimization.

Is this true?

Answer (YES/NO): NO